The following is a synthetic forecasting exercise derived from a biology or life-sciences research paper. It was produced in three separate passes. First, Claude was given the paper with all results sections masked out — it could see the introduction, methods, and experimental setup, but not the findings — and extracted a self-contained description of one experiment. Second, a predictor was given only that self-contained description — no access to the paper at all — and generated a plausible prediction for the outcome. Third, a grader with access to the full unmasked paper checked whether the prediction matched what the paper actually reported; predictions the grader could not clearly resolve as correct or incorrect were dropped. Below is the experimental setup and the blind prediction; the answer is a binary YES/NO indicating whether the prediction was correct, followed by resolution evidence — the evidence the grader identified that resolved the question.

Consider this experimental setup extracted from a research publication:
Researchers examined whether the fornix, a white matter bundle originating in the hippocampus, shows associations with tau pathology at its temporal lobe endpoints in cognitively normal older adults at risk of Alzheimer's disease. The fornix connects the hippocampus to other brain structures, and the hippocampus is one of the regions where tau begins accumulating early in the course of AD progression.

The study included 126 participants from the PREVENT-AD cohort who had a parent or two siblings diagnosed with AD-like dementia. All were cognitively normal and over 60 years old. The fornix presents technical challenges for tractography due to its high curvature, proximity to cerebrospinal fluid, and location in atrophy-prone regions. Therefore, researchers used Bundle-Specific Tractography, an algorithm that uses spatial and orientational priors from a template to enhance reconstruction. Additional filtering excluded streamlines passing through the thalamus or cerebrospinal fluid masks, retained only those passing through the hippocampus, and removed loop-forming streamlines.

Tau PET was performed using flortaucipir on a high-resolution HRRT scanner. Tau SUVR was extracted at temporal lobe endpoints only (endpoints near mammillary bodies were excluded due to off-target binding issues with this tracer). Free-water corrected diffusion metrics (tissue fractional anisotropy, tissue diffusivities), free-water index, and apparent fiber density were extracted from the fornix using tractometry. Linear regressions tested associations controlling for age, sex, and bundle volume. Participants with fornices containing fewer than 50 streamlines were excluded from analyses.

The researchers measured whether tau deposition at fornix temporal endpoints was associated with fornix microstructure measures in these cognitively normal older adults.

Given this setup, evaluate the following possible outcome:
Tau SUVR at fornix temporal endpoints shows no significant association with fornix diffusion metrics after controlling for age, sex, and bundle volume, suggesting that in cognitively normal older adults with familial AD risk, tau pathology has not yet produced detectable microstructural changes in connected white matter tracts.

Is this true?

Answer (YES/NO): YES